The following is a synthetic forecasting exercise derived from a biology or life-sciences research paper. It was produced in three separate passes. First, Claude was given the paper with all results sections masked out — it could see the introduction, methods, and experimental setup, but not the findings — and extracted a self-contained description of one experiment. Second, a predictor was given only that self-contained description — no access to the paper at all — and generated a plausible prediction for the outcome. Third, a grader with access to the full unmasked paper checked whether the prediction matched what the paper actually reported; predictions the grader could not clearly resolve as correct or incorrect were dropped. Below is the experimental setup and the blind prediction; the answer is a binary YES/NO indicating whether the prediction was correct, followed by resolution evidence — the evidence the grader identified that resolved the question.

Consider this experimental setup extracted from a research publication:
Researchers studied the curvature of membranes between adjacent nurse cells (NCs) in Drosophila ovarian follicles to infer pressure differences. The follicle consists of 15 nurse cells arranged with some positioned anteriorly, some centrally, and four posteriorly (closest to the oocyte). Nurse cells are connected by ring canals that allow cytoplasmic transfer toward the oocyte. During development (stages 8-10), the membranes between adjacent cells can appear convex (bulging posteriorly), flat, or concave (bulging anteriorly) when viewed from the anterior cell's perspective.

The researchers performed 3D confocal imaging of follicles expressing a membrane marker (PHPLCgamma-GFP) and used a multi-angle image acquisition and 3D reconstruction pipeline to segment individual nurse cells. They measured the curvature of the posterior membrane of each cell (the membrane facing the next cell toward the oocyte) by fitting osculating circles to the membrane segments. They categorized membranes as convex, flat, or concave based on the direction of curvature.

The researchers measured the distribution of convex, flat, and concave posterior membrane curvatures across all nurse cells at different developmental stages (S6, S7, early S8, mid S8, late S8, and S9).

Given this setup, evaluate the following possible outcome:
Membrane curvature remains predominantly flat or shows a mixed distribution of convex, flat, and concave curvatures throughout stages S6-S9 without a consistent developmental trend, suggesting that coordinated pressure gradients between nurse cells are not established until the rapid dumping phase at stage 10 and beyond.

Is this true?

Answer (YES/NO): NO